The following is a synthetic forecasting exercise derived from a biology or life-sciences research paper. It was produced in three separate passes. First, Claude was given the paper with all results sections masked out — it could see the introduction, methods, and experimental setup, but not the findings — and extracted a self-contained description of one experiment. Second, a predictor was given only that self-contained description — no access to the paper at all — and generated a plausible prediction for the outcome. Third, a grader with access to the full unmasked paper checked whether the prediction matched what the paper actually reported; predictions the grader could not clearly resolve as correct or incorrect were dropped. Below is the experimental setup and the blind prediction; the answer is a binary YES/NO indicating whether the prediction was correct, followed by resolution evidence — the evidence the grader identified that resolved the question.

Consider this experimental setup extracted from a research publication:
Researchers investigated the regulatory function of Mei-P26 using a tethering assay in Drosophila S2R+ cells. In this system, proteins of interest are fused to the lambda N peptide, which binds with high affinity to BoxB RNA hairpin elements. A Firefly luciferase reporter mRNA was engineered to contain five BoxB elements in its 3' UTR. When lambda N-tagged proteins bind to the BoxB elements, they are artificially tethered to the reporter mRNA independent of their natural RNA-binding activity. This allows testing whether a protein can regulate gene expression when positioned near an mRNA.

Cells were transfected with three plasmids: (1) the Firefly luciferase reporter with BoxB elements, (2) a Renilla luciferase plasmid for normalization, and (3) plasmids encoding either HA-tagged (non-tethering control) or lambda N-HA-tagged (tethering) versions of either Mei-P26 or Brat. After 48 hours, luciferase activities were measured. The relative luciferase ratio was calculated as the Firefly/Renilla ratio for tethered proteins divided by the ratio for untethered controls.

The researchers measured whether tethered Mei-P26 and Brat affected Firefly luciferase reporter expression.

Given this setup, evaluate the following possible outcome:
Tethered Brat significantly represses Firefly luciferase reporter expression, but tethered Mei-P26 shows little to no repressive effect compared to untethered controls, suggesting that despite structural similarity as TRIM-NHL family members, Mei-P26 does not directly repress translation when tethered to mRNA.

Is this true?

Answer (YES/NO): YES